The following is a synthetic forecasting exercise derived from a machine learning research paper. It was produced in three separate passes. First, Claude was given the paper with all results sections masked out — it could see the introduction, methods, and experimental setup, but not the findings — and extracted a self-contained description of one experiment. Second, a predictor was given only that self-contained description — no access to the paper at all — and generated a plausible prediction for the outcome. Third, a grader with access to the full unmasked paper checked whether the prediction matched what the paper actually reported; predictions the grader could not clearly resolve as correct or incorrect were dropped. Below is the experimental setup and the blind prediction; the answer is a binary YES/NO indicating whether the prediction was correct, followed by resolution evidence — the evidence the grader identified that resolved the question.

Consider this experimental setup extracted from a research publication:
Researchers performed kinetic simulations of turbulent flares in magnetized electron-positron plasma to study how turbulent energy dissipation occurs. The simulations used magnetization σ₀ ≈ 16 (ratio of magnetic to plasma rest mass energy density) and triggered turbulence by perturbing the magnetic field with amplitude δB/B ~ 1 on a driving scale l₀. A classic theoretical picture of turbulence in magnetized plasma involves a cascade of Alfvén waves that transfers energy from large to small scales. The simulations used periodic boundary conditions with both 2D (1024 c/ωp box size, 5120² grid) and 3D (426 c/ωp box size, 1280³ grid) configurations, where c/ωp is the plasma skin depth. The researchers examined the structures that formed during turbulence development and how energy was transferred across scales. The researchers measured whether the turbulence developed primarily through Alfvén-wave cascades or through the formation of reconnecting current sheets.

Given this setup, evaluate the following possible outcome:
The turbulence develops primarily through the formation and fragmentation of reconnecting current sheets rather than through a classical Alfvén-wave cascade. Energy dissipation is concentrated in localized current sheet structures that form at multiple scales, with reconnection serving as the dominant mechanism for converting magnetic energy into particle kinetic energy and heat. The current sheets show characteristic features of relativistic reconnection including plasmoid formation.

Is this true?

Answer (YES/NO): YES